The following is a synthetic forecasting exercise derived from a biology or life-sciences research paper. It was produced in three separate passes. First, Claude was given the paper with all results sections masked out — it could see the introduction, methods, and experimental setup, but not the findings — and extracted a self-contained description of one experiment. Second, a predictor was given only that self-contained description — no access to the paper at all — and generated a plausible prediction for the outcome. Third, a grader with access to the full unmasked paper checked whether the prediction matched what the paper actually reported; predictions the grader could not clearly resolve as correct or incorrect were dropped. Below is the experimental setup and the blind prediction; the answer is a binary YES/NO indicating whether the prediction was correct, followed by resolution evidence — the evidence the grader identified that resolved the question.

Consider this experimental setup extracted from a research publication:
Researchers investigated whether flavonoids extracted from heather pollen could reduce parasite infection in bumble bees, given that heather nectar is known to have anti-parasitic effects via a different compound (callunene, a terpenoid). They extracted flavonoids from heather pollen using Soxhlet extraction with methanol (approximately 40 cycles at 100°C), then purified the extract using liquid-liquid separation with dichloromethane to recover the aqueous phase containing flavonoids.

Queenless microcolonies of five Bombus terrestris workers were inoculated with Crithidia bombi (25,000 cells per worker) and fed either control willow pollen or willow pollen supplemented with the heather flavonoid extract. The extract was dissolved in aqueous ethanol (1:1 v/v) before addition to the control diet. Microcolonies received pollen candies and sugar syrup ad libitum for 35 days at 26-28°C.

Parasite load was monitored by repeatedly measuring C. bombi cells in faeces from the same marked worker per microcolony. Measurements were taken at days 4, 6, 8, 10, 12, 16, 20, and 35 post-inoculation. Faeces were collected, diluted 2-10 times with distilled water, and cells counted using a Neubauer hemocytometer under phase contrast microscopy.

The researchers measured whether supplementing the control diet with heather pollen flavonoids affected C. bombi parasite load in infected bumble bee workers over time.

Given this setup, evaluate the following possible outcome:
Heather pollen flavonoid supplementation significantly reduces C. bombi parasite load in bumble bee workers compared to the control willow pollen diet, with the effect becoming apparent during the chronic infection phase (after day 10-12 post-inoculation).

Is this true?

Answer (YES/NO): NO